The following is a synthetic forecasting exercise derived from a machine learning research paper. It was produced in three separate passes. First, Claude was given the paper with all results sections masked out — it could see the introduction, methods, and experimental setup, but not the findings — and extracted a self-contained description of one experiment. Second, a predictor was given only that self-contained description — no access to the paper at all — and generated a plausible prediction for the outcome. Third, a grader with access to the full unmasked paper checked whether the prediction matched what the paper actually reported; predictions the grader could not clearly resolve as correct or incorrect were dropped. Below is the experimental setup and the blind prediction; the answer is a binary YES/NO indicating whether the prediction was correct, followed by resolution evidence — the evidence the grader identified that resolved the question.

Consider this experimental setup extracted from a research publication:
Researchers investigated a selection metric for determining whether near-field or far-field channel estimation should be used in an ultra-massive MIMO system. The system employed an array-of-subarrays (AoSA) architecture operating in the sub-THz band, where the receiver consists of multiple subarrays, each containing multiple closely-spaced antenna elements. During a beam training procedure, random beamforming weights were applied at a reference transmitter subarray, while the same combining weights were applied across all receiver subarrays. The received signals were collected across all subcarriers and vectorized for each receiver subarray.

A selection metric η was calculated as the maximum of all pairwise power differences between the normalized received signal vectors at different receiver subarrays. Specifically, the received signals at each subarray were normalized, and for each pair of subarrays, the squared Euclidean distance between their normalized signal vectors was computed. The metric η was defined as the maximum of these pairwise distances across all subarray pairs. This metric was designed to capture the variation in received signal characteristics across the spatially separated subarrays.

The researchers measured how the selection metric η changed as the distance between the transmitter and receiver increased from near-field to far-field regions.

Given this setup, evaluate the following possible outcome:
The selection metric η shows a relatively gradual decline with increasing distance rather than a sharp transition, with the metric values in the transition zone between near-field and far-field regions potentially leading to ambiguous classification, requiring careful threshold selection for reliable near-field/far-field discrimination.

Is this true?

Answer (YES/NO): NO